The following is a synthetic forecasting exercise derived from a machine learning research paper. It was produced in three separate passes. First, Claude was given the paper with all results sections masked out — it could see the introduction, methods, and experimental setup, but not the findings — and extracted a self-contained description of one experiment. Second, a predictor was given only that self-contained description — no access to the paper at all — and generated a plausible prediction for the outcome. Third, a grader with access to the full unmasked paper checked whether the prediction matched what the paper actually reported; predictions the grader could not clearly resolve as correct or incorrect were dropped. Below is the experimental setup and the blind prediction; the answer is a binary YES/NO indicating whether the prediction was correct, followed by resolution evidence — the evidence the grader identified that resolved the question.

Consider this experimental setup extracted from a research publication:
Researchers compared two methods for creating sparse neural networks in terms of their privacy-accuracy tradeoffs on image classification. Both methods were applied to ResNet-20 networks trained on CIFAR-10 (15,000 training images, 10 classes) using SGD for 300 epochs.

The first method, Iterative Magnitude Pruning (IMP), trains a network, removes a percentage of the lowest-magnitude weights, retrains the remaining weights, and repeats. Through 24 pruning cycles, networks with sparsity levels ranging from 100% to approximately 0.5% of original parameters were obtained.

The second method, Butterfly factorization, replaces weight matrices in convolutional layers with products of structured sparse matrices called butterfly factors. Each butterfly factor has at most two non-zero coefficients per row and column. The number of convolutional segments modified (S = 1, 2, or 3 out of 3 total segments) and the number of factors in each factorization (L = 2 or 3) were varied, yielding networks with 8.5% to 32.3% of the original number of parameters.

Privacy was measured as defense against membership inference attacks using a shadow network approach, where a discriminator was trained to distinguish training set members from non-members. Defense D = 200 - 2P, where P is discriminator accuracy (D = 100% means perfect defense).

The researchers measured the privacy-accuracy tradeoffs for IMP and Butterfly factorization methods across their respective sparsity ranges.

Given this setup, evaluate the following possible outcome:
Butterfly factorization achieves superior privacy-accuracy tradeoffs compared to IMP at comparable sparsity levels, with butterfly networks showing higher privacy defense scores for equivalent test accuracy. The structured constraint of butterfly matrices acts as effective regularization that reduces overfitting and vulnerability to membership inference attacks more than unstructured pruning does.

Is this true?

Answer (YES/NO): NO